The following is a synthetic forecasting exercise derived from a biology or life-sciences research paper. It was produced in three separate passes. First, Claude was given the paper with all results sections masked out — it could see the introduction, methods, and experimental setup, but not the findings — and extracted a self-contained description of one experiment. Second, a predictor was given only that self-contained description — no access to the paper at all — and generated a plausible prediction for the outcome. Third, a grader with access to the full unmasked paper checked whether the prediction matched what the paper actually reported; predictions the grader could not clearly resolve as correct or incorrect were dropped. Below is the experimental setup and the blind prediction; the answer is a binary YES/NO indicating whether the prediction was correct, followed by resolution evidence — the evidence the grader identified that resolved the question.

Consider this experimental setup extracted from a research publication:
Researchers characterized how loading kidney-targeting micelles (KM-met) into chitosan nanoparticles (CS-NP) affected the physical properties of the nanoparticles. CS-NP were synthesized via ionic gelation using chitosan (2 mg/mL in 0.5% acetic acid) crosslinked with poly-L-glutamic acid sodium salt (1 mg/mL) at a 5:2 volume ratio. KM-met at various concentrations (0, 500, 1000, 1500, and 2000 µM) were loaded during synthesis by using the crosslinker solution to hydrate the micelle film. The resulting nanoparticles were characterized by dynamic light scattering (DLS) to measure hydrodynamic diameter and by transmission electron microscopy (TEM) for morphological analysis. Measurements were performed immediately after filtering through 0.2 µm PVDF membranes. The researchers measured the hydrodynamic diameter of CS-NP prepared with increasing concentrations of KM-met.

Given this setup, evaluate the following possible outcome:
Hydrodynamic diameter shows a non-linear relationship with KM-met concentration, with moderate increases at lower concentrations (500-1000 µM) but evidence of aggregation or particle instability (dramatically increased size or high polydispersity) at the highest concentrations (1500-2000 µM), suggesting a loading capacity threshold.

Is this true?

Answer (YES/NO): NO